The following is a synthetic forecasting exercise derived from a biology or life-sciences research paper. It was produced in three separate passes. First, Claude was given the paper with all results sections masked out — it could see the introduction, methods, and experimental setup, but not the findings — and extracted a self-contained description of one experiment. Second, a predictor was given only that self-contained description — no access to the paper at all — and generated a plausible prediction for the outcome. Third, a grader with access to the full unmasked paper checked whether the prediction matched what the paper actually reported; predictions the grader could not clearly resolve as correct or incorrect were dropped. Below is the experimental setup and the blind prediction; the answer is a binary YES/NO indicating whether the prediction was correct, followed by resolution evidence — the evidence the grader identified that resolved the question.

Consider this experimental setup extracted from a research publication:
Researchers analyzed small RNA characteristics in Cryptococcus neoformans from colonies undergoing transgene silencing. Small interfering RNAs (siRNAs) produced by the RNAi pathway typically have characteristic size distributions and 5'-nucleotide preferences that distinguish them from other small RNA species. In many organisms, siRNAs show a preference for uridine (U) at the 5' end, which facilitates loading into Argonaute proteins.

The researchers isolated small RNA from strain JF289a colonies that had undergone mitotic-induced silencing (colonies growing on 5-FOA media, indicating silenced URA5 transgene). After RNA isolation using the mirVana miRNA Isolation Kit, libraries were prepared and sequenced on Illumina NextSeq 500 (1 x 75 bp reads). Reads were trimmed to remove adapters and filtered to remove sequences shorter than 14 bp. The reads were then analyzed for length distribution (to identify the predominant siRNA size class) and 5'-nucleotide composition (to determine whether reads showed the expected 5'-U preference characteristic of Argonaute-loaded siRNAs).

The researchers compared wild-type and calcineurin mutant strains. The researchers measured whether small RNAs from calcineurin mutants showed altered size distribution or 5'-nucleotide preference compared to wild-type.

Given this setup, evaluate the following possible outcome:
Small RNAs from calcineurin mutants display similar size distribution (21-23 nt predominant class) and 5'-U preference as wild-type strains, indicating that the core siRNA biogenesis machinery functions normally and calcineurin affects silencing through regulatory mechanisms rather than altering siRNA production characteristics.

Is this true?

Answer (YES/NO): YES